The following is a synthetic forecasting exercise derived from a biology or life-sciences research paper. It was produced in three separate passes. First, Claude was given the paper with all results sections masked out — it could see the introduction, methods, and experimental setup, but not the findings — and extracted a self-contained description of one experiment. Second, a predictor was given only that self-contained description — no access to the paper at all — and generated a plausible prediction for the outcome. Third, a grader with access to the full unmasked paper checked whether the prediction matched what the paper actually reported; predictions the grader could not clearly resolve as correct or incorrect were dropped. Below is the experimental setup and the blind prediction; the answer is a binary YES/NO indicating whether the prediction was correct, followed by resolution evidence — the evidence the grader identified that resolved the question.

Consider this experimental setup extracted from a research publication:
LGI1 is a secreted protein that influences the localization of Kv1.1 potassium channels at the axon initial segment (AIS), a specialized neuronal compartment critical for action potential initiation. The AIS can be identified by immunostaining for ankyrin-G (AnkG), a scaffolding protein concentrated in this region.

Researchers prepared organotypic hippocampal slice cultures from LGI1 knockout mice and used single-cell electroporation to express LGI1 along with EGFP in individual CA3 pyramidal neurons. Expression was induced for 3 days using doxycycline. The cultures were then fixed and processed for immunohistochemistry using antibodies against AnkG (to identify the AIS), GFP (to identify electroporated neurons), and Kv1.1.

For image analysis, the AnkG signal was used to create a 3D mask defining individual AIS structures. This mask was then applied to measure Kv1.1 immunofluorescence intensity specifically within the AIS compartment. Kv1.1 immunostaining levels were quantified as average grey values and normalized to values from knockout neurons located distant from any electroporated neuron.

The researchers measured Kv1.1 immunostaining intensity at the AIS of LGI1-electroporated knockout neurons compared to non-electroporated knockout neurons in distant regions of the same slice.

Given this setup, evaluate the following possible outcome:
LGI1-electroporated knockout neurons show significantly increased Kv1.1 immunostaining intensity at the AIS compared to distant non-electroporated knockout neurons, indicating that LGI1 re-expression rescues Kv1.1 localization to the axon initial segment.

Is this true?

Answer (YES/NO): YES